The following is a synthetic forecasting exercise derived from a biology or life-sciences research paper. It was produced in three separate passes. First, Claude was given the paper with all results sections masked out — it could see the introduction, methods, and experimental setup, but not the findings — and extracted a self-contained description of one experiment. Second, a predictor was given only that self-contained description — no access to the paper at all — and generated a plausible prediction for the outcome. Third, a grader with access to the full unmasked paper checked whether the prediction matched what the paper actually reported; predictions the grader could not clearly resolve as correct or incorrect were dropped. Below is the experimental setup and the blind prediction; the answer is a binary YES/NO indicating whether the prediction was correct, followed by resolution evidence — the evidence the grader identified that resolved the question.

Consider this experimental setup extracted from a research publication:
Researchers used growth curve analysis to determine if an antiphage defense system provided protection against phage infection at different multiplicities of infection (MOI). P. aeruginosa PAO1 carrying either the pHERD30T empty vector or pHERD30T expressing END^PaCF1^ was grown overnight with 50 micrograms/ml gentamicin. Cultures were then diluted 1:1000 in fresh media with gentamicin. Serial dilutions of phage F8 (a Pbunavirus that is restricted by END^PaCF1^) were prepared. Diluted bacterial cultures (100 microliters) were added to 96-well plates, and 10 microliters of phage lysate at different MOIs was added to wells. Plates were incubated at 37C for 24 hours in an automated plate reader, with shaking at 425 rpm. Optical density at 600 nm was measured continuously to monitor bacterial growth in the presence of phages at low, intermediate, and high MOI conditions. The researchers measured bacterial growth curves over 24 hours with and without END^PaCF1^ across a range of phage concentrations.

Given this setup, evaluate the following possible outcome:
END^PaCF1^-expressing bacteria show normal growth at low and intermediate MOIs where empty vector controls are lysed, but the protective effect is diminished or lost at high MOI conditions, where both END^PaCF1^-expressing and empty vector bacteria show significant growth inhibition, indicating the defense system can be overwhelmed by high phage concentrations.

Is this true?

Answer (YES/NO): NO